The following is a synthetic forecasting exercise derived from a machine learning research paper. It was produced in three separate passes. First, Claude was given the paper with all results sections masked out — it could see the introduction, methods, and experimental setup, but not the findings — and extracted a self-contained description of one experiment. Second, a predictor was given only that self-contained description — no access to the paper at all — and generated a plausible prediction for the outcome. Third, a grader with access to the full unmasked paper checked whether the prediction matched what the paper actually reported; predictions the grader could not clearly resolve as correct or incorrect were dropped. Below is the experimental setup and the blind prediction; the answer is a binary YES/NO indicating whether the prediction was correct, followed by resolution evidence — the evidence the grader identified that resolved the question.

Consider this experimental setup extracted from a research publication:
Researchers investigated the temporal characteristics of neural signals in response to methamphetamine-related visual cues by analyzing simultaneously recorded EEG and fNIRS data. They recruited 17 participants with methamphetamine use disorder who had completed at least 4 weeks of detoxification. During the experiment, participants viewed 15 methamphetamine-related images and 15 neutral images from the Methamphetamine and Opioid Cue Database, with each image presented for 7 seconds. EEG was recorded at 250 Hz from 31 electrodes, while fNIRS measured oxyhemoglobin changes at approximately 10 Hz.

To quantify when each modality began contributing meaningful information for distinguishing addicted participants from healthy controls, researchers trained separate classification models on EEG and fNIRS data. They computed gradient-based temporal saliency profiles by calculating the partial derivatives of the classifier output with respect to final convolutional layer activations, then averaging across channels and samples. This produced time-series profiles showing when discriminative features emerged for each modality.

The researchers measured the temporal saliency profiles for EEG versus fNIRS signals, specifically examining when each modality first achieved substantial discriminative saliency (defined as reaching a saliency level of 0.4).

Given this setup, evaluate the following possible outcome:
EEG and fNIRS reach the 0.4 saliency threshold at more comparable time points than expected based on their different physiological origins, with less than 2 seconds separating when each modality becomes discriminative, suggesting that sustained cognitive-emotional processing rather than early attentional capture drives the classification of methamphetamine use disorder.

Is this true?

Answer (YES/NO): NO